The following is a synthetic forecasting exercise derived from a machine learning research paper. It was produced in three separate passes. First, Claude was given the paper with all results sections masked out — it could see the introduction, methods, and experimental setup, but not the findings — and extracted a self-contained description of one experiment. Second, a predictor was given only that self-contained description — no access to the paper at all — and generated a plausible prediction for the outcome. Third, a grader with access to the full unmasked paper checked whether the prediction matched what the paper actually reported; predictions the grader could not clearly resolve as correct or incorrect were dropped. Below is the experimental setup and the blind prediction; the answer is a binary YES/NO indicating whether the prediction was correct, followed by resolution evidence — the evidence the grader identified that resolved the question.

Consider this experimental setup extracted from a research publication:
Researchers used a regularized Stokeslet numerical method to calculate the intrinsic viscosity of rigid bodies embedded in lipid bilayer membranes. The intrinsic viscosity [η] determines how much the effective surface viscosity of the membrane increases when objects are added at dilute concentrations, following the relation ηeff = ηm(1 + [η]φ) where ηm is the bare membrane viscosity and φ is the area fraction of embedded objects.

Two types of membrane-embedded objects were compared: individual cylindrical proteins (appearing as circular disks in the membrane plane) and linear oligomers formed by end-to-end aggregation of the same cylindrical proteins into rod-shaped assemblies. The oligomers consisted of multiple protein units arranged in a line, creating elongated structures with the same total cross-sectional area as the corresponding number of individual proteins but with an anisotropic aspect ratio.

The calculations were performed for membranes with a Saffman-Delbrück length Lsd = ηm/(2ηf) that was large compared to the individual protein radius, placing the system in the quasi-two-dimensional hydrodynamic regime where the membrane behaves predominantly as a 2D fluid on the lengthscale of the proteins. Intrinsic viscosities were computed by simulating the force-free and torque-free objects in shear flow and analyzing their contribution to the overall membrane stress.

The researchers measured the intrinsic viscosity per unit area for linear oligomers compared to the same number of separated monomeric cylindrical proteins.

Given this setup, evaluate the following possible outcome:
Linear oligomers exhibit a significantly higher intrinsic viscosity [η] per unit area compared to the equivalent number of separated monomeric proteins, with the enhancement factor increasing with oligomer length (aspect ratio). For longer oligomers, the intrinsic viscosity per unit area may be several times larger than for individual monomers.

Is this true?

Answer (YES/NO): YES